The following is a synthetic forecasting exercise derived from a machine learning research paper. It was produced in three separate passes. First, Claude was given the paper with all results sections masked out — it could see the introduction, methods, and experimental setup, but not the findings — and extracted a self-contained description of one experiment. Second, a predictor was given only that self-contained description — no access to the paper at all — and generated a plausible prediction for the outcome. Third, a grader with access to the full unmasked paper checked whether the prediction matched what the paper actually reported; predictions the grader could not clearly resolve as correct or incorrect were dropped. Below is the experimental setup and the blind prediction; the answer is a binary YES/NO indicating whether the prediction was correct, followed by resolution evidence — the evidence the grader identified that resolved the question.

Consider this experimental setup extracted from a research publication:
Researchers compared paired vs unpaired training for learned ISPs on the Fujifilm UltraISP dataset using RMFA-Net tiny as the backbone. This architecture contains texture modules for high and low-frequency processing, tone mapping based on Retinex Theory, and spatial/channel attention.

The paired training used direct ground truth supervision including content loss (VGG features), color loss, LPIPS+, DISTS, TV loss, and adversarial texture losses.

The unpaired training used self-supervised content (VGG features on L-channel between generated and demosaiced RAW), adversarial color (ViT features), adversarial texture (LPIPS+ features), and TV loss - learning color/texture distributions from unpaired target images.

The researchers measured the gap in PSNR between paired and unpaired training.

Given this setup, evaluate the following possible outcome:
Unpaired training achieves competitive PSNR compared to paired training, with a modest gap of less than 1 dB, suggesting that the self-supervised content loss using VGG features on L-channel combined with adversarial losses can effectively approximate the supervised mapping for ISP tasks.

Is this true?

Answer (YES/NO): NO